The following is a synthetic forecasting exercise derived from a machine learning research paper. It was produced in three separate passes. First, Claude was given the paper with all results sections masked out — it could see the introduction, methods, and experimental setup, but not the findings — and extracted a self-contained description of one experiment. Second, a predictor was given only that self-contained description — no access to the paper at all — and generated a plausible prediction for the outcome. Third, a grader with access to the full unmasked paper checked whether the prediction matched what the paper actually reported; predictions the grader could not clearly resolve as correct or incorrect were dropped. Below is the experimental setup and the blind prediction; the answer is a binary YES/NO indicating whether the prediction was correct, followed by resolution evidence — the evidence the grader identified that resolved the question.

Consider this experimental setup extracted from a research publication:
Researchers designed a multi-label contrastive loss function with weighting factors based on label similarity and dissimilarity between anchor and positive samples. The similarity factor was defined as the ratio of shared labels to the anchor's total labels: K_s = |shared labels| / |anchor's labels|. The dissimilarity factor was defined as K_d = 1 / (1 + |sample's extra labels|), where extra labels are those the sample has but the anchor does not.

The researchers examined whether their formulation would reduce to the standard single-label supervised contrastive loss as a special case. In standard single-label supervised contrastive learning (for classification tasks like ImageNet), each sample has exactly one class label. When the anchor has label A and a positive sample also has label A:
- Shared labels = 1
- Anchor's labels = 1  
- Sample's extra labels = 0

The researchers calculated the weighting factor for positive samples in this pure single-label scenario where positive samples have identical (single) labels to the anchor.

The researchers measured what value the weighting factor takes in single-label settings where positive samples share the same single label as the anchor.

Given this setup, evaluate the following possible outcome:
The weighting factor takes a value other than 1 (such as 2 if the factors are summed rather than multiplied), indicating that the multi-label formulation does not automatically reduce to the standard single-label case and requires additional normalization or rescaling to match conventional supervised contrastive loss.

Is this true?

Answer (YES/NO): NO